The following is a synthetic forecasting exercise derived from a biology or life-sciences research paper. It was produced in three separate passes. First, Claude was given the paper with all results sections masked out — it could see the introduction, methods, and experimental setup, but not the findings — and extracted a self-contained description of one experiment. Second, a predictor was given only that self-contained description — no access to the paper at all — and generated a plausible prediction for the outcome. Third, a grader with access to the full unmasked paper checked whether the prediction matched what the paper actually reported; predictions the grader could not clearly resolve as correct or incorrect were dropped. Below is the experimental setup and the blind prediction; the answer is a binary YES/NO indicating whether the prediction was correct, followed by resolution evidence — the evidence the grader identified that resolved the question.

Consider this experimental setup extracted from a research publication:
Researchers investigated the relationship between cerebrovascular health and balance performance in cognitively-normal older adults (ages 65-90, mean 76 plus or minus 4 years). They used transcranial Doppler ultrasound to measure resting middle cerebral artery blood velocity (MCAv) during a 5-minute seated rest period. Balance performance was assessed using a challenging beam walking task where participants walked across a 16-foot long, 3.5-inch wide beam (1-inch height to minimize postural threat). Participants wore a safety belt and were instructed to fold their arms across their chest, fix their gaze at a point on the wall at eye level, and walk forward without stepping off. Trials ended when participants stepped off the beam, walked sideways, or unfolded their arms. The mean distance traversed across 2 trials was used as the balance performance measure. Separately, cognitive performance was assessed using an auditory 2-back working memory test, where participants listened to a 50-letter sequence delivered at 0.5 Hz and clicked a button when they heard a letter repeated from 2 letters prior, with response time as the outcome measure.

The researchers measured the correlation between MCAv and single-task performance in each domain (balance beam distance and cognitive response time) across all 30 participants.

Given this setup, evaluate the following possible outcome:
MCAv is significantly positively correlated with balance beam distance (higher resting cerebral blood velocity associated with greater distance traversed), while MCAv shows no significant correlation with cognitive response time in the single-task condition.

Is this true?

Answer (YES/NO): YES